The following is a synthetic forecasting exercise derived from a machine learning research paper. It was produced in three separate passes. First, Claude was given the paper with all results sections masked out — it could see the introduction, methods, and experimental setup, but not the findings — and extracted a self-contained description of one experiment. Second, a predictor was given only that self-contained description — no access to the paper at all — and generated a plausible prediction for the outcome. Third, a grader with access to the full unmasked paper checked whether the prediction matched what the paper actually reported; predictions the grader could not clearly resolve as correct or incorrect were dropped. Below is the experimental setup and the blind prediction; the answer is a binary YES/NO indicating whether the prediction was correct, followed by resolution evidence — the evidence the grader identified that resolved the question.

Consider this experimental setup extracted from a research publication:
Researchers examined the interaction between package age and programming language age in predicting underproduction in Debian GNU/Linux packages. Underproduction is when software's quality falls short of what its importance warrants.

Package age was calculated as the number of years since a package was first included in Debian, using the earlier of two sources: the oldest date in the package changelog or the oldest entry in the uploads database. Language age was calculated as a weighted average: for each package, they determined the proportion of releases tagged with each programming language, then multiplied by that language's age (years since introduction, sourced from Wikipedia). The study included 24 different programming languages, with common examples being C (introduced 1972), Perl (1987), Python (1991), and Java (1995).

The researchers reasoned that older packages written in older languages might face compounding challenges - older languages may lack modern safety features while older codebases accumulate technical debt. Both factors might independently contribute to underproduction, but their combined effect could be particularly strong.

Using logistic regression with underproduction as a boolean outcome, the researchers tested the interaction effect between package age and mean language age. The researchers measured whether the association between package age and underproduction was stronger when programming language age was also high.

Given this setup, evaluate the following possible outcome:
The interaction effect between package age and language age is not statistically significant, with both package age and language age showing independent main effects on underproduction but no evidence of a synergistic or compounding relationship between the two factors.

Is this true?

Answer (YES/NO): NO